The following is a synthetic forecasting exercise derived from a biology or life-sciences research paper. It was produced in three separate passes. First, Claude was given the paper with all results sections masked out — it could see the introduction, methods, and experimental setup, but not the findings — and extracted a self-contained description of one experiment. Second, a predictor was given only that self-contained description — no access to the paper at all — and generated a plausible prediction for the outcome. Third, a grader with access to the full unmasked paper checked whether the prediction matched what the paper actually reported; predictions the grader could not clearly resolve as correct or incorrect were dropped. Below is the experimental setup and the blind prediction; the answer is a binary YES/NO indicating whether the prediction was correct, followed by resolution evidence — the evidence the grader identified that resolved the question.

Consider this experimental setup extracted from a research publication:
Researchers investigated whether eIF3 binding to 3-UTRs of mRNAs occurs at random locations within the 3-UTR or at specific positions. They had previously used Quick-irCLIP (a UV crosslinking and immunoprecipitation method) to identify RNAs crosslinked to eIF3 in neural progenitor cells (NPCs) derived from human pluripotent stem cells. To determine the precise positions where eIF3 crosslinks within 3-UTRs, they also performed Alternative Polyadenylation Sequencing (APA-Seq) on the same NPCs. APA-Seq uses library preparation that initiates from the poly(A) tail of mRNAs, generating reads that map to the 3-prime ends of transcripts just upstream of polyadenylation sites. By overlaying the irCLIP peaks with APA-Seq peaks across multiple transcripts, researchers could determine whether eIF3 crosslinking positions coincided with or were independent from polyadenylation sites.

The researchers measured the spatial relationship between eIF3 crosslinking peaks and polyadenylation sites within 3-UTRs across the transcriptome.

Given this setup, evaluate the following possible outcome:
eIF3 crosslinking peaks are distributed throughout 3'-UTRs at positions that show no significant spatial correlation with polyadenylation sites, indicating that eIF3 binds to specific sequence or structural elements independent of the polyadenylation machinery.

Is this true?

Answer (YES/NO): NO